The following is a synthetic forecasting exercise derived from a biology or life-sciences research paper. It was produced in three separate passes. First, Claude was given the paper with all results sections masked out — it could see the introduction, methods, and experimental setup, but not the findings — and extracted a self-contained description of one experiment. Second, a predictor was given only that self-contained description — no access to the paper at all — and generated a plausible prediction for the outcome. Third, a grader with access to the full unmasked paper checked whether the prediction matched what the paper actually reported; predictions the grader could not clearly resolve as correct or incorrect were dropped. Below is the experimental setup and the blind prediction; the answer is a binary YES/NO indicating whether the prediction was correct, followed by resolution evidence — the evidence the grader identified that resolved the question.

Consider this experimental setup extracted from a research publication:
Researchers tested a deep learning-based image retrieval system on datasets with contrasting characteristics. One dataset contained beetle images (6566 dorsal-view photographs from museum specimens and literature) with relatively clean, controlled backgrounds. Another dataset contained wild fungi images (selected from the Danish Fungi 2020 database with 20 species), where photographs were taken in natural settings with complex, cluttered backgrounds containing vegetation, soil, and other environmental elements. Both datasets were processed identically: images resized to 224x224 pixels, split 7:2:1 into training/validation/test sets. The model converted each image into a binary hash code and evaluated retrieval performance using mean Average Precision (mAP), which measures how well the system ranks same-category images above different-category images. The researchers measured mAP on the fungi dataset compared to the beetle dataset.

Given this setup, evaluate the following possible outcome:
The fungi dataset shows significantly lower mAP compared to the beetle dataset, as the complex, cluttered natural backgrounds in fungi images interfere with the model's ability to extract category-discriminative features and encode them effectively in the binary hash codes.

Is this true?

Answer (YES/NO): YES